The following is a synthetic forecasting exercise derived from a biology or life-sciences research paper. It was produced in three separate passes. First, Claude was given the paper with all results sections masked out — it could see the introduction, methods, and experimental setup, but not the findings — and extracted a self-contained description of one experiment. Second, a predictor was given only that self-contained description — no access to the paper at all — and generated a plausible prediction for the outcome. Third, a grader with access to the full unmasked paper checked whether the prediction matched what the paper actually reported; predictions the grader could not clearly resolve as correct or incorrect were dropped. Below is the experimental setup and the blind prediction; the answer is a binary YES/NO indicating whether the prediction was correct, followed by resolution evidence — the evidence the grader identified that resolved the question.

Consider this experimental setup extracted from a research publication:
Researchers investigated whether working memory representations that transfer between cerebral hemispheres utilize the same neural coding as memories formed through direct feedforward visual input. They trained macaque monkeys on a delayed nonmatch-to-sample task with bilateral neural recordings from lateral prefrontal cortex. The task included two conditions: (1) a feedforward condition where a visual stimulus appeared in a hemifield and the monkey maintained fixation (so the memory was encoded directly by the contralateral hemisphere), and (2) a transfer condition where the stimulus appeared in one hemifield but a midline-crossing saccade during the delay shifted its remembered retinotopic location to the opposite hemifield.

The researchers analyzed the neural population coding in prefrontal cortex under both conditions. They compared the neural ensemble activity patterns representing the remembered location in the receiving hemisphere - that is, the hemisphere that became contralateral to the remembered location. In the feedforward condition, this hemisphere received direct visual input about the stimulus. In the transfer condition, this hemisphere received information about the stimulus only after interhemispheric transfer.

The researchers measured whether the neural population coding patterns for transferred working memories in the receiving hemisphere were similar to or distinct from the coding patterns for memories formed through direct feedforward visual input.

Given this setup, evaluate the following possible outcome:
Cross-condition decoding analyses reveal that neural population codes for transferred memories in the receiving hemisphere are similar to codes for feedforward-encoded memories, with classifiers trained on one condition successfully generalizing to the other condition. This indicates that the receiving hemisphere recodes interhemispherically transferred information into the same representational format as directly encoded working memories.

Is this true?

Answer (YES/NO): NO